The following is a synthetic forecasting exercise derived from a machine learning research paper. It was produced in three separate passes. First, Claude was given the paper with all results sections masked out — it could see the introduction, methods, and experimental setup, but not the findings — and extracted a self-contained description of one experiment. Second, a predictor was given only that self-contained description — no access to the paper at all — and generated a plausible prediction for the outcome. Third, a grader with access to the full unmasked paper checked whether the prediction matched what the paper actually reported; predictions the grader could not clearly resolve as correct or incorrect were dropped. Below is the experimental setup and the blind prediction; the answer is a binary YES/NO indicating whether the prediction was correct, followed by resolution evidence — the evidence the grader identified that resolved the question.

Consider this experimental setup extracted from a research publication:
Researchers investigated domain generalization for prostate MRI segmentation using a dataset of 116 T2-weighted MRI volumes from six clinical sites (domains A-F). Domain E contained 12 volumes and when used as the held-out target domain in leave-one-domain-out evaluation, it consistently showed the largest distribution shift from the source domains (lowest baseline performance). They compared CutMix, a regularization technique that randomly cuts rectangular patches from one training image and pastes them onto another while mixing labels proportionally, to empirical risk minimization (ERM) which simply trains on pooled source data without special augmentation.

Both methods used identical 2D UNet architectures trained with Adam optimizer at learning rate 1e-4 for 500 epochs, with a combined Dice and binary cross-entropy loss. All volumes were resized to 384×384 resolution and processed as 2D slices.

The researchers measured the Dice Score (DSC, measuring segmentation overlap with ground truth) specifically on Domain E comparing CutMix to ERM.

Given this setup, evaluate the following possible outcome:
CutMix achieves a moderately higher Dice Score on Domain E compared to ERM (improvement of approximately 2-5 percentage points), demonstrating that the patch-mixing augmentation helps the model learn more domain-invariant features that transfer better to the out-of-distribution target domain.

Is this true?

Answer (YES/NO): NO